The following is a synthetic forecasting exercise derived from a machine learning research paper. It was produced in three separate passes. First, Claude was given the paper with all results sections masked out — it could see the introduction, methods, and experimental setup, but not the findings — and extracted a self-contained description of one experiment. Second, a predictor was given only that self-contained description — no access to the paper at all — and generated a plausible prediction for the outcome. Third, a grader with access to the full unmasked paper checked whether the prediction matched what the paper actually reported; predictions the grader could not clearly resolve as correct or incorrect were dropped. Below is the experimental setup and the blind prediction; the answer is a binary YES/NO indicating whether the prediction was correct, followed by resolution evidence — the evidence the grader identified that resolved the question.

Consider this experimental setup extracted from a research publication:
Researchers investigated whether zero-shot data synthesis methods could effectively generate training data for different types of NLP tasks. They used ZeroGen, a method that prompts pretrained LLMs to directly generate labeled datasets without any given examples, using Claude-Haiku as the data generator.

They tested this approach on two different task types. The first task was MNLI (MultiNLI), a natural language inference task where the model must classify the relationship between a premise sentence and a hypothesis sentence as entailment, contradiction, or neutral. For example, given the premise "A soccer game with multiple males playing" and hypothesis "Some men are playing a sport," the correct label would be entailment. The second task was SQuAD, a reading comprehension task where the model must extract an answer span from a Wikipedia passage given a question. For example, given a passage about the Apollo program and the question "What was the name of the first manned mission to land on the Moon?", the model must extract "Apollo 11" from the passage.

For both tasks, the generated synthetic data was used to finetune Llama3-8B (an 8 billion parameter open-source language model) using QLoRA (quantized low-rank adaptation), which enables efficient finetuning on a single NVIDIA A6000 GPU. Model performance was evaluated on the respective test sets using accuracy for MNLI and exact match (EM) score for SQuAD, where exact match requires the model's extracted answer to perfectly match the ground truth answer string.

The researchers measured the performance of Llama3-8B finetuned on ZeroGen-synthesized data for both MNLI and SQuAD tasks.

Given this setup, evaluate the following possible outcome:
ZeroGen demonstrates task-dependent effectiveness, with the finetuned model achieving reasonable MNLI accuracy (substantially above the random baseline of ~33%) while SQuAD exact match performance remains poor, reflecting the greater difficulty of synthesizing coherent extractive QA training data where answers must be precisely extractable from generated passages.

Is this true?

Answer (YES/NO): YES